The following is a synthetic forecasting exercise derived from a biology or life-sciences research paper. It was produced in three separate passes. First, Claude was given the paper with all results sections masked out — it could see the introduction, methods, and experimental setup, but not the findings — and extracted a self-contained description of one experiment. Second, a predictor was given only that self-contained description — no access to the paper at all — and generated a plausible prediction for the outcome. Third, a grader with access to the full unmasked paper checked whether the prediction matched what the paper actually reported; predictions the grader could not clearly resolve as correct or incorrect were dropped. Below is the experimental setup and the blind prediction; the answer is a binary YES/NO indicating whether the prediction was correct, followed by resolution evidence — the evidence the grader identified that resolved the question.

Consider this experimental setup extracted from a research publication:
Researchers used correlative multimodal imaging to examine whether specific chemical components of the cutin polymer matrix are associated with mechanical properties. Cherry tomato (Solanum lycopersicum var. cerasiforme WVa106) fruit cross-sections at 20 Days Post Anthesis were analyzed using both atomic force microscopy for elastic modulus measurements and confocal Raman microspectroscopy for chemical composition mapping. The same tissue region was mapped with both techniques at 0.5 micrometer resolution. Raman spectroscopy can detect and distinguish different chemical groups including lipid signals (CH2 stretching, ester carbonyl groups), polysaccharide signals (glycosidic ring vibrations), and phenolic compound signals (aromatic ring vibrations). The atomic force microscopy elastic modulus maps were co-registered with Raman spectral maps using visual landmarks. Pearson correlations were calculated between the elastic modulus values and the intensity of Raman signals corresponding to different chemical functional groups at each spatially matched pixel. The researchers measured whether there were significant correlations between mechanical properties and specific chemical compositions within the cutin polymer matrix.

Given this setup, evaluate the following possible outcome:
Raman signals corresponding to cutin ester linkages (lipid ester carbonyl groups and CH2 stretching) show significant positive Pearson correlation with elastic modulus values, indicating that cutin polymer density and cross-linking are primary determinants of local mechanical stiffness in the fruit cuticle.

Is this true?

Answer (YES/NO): NO